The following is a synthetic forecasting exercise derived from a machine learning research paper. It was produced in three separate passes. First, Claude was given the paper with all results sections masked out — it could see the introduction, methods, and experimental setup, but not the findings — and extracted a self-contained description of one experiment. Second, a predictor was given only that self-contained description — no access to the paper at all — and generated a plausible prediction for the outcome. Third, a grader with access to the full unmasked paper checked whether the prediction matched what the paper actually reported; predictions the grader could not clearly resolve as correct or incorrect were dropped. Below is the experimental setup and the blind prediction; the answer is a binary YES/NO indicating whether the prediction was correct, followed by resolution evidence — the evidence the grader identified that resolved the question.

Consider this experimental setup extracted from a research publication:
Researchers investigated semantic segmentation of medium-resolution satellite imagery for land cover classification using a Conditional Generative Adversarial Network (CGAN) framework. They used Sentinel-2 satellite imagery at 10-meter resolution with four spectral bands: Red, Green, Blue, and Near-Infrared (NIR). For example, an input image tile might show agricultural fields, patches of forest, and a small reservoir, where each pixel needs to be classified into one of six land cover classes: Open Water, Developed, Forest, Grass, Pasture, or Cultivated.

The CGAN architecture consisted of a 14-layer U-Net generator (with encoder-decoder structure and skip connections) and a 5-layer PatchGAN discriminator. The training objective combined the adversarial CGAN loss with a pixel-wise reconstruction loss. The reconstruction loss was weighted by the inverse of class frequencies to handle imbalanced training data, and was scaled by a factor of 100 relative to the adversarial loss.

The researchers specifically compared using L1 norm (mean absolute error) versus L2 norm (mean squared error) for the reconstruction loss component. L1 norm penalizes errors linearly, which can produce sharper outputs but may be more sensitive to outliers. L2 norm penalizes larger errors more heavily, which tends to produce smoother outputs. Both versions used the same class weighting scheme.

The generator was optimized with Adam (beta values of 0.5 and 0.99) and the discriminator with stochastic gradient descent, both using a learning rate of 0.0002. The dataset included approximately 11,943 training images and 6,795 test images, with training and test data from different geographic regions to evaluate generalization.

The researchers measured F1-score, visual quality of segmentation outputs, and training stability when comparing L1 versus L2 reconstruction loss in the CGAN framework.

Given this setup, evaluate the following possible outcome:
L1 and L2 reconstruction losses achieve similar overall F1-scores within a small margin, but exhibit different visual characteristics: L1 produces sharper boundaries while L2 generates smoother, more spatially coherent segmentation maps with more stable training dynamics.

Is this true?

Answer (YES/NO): NO